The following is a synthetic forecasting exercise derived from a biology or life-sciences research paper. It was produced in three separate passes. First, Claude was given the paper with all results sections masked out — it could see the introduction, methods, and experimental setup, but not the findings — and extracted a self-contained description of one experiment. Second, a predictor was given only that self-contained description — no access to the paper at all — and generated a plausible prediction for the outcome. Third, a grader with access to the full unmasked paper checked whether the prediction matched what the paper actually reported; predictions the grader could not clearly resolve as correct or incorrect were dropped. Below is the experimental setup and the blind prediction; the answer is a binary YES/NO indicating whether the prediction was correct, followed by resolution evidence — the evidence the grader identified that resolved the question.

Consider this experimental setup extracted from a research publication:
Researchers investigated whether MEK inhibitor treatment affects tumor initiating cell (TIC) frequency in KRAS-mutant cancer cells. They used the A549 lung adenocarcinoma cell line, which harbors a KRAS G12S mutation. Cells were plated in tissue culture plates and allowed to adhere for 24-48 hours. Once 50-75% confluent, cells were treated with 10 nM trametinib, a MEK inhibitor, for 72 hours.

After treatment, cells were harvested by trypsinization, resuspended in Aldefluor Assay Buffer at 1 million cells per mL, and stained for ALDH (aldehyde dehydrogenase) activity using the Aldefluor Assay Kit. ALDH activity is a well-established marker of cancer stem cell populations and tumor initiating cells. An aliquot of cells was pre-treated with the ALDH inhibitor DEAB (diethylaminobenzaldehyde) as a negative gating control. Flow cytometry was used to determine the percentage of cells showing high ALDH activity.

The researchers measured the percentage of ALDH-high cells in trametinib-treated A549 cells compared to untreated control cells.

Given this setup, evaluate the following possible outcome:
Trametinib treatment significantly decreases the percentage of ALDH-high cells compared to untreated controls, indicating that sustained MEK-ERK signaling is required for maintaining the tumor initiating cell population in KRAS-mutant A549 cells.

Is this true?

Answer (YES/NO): NO